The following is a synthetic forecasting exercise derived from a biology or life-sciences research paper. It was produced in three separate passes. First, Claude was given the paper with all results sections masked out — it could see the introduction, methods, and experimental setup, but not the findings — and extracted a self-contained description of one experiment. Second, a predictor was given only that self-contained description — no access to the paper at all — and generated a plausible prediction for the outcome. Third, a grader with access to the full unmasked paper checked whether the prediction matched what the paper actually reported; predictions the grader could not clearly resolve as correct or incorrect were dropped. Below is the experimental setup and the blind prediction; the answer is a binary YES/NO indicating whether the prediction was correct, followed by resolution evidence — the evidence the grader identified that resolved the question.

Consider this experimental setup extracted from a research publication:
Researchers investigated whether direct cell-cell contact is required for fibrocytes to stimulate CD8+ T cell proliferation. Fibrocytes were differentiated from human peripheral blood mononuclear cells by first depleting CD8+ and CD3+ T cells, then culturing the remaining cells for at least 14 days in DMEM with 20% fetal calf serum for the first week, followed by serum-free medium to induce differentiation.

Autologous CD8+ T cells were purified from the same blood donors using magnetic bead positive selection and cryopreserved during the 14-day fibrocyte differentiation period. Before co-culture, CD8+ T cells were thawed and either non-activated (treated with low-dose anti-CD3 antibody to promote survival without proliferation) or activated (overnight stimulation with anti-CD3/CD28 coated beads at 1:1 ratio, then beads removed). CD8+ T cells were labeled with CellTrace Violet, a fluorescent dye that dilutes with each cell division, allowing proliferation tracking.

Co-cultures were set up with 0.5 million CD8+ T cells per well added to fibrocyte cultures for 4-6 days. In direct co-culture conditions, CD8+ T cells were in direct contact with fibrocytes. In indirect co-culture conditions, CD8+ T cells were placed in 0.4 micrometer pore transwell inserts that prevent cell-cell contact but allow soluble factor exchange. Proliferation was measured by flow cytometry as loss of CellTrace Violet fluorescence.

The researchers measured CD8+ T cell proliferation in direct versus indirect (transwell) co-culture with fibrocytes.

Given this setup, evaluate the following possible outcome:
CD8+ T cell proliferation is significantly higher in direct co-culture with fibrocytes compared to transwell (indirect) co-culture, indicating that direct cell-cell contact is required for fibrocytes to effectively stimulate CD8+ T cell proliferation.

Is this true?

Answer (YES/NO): YES